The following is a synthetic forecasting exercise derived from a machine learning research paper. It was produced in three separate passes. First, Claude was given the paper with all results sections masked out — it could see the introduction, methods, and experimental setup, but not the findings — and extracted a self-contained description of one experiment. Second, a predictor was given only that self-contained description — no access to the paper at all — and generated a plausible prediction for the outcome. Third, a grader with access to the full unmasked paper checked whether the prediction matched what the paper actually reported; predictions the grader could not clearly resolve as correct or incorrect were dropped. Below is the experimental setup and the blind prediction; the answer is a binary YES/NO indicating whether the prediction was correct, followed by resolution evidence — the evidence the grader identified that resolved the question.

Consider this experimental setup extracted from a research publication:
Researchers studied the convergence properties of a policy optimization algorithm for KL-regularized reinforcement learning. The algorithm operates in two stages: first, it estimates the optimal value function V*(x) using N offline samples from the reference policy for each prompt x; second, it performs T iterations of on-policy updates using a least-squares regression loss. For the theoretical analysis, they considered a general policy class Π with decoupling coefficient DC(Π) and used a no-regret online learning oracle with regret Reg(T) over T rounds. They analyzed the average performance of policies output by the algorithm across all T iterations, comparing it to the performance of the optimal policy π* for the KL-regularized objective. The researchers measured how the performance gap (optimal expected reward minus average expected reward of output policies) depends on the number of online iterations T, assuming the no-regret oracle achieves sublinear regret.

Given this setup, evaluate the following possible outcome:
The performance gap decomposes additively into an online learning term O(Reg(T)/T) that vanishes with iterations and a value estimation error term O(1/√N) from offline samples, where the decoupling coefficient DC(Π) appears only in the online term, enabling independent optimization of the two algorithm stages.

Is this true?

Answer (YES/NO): NO